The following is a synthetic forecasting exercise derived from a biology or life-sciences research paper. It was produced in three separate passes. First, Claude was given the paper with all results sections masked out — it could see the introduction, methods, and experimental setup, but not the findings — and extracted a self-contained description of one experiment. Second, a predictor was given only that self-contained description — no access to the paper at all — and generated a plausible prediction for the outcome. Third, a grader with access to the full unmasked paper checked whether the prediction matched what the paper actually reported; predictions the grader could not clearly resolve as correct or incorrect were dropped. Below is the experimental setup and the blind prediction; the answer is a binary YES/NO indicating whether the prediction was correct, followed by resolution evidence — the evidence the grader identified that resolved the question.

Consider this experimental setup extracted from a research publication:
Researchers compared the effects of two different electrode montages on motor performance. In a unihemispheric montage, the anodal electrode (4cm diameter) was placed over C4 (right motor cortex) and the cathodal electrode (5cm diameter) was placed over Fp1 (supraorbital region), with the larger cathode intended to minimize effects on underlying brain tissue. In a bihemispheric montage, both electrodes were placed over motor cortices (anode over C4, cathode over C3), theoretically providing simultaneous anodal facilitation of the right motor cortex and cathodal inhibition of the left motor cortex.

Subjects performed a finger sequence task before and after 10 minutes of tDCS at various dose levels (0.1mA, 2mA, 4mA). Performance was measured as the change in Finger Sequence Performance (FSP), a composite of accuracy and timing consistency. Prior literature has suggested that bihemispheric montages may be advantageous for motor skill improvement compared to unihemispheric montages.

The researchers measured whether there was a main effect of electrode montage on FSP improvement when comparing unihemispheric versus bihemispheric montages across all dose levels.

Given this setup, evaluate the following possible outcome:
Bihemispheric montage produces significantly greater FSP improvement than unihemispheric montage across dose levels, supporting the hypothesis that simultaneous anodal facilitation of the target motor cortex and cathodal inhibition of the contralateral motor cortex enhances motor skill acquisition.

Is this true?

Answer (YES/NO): NO